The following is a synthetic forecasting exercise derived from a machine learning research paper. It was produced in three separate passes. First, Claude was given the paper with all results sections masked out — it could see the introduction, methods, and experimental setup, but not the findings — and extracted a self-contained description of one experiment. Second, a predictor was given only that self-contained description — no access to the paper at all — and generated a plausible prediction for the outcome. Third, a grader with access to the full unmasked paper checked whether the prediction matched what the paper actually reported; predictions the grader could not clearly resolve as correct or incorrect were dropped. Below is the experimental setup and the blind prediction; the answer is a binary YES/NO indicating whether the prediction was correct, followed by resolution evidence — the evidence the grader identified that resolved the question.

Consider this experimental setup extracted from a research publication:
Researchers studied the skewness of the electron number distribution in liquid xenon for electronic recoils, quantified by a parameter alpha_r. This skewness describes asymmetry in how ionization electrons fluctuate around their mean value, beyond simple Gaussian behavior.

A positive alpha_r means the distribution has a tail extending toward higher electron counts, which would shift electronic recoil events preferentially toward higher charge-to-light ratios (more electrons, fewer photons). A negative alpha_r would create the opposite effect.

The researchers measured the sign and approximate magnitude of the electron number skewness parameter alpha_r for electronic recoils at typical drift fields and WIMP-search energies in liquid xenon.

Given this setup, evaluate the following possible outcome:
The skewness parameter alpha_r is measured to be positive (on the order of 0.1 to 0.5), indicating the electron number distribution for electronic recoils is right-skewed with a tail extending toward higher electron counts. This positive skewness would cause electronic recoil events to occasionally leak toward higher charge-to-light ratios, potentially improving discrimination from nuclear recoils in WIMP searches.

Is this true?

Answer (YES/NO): NO